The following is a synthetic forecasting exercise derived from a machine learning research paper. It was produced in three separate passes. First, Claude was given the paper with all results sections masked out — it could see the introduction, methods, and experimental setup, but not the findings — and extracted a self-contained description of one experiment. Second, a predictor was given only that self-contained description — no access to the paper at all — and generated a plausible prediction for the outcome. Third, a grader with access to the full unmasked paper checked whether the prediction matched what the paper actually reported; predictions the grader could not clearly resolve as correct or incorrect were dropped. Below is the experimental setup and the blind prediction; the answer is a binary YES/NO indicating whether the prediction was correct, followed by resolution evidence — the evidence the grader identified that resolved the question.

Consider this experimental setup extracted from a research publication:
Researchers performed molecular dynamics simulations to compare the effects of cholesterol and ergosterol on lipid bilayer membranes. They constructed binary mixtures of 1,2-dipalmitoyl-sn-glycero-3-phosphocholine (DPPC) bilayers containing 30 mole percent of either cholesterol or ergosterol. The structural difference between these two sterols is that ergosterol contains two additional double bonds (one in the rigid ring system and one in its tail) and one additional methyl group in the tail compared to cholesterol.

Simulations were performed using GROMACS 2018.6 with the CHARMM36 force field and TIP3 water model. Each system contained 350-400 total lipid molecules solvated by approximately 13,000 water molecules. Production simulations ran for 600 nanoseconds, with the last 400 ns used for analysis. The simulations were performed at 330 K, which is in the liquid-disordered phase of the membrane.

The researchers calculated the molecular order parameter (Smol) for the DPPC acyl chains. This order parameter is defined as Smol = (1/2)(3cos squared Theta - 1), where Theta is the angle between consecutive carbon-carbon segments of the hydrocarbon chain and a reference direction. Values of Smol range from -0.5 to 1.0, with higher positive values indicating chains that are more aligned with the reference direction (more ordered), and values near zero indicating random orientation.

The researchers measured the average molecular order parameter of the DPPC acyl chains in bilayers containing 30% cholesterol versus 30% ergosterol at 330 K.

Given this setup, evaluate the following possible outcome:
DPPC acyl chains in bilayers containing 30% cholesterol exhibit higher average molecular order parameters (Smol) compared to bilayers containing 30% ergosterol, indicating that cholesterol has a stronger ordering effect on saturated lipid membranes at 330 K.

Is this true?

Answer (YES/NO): YES